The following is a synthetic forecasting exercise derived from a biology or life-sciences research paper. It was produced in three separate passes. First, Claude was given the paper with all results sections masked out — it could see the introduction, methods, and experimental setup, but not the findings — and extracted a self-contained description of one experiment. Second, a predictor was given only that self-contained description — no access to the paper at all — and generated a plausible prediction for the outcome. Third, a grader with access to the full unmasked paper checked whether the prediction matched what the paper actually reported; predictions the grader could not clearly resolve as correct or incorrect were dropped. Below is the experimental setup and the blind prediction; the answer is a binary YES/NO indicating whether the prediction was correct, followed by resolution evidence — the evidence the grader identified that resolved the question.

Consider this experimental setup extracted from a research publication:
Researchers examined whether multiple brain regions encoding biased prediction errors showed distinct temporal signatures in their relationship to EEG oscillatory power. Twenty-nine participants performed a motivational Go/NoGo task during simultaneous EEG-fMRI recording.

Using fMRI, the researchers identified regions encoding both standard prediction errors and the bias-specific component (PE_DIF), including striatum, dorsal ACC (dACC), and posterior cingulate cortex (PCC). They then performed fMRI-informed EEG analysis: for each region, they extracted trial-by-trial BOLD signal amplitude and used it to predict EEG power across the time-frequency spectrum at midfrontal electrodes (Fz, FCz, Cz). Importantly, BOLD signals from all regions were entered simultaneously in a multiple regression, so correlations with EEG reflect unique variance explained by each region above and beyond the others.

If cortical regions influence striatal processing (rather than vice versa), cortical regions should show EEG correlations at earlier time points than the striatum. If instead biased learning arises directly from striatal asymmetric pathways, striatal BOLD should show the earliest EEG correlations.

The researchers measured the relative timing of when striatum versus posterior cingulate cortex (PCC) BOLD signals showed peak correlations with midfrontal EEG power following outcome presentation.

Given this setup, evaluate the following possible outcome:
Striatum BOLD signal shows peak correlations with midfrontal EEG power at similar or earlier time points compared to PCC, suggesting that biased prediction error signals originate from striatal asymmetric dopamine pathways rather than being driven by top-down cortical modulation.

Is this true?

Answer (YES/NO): NO